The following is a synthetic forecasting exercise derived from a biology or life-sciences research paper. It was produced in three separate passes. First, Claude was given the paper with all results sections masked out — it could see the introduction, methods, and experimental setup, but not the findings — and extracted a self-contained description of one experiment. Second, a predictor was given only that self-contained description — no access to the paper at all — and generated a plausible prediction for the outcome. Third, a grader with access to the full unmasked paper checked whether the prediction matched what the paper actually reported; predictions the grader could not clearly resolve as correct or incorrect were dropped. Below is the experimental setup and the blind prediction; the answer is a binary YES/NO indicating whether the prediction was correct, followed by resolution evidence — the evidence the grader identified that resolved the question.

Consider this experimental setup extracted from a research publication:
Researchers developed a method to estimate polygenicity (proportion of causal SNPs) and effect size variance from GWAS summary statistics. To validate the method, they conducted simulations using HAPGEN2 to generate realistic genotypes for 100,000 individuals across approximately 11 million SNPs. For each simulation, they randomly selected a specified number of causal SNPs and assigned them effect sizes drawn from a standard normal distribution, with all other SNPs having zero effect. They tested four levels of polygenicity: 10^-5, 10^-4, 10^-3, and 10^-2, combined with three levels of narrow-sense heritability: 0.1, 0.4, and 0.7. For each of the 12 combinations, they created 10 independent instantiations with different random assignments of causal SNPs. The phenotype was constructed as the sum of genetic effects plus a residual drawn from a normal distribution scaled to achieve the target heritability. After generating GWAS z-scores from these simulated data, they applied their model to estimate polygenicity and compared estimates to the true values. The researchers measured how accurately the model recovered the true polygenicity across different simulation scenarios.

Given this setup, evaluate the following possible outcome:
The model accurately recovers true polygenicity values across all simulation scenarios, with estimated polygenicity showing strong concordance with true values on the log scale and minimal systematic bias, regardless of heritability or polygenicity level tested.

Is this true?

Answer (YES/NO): NO